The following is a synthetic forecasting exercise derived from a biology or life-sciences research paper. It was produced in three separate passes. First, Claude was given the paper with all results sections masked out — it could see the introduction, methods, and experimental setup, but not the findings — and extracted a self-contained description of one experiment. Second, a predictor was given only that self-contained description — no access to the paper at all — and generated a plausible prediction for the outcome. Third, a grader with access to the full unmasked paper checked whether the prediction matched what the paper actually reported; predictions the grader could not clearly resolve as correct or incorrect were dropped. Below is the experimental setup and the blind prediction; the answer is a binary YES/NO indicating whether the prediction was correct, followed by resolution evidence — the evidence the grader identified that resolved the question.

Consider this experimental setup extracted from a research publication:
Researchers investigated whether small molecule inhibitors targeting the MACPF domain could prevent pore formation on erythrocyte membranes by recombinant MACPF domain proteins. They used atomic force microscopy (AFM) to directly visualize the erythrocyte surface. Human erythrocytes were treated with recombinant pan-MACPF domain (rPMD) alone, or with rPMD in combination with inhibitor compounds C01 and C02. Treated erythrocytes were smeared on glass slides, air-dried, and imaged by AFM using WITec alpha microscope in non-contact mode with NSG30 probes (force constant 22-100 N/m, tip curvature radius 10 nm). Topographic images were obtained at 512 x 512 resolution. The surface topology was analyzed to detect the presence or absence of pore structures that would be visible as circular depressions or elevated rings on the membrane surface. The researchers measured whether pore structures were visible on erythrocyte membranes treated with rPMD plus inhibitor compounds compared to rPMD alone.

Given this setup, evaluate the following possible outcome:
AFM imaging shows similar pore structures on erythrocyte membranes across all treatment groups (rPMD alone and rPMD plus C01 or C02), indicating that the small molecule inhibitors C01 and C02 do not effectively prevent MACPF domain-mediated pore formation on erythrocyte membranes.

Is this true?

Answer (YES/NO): NO